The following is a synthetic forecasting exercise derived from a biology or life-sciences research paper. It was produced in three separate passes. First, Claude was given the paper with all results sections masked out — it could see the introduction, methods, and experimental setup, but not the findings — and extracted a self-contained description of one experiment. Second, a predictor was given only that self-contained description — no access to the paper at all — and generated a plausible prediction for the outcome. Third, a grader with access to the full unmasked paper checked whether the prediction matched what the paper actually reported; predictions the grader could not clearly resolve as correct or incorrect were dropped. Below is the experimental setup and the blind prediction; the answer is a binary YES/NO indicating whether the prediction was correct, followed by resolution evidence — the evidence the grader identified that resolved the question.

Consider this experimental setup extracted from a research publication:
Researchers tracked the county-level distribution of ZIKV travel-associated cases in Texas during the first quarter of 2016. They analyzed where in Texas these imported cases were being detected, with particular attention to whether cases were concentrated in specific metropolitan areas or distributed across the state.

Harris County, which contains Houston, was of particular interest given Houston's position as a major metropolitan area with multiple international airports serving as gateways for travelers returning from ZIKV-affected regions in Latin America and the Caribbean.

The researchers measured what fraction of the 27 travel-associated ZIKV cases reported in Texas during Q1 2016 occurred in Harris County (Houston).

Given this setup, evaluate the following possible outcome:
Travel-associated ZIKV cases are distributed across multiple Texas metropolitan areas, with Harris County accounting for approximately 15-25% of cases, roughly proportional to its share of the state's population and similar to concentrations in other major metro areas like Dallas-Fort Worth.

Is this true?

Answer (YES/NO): NO